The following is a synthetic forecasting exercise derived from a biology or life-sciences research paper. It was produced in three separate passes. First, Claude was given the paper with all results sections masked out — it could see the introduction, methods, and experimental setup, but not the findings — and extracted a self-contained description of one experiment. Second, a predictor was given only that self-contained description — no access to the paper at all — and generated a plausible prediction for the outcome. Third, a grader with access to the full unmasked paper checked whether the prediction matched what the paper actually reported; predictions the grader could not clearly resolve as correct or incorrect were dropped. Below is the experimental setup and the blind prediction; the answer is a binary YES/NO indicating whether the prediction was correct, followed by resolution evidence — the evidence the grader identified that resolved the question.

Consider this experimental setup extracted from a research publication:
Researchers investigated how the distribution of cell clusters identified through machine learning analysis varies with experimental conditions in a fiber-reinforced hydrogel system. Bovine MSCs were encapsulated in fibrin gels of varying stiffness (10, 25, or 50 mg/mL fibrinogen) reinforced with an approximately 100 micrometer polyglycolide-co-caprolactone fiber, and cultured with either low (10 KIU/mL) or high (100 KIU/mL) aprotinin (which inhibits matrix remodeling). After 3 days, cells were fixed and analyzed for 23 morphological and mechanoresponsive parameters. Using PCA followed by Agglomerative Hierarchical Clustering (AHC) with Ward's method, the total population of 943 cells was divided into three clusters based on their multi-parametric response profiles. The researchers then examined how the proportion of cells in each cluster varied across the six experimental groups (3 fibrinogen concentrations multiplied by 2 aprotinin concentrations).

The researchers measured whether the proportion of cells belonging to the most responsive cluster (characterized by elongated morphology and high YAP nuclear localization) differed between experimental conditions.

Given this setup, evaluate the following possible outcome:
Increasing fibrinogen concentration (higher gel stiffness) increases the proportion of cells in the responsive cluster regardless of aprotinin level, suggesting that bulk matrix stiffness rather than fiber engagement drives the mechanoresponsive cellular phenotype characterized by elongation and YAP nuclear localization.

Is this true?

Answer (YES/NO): NO